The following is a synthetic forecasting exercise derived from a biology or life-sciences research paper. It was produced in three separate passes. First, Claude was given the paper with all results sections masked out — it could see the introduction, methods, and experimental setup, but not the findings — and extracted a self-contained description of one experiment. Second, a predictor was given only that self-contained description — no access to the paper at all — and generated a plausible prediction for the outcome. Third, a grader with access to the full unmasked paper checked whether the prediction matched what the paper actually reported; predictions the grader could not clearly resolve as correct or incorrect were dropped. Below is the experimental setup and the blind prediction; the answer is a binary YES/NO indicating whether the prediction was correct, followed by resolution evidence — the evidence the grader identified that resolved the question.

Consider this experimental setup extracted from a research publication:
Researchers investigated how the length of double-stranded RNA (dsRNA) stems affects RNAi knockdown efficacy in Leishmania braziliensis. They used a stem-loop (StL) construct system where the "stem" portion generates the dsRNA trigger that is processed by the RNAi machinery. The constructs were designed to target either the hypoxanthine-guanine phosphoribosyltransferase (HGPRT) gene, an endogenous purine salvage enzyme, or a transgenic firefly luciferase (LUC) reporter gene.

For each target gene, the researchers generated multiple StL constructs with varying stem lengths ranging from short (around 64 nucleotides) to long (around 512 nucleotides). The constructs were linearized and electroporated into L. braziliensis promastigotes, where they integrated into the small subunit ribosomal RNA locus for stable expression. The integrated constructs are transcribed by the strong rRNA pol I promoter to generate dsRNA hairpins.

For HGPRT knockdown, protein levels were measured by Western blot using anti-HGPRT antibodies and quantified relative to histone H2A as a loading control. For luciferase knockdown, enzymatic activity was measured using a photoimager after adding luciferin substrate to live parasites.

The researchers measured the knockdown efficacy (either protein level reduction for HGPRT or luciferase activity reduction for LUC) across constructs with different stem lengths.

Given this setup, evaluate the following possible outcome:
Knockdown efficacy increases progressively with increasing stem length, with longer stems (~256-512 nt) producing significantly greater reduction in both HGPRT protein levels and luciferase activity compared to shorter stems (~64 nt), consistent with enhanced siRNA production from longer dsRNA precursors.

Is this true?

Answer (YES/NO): YES